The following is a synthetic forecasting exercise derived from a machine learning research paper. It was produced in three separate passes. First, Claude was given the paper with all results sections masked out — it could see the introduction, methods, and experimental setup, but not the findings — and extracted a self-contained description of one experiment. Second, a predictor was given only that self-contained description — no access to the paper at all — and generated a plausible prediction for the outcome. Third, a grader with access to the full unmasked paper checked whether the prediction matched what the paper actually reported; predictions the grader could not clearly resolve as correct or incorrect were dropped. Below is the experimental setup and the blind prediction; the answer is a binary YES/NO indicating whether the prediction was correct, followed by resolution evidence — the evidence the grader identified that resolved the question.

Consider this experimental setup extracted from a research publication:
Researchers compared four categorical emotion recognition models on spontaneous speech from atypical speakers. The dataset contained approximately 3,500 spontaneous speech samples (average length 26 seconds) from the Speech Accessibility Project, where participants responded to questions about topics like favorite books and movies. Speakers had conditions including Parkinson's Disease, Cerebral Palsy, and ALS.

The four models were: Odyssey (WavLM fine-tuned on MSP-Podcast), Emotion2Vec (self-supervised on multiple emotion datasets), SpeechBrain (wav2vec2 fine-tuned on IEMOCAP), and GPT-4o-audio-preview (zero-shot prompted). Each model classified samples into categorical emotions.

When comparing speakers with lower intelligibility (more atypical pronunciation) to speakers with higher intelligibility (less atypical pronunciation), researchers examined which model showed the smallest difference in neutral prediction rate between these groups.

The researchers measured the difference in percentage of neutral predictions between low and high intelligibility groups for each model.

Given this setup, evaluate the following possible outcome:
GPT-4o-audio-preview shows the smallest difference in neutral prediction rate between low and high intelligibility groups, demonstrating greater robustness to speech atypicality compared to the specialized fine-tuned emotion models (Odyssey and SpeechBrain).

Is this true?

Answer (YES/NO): YES